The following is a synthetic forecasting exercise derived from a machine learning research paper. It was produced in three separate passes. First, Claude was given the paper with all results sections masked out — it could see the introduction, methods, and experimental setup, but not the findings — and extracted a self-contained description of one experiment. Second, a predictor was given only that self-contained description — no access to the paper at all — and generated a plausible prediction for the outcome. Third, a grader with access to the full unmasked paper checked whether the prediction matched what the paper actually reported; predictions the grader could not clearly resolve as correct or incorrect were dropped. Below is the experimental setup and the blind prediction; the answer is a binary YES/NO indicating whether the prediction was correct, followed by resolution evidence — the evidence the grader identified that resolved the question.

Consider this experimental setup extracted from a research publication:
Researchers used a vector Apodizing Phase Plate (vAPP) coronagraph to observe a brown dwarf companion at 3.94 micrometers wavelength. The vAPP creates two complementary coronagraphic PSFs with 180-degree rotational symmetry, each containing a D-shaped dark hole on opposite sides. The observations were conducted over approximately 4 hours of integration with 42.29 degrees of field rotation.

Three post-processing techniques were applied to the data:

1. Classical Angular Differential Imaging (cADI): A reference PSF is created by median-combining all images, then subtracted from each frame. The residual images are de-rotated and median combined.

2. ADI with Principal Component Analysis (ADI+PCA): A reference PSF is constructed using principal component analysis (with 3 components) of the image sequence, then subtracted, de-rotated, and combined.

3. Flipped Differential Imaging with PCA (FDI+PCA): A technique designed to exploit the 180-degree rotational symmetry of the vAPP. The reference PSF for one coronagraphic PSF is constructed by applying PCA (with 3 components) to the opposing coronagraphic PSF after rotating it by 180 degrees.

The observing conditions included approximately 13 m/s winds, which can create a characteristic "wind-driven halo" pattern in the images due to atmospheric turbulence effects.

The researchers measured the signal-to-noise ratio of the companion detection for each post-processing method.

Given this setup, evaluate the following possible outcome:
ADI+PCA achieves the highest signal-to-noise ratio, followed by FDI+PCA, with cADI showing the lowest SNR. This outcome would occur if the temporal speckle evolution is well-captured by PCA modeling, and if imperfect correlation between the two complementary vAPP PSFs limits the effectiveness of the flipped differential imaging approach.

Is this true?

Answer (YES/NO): NO